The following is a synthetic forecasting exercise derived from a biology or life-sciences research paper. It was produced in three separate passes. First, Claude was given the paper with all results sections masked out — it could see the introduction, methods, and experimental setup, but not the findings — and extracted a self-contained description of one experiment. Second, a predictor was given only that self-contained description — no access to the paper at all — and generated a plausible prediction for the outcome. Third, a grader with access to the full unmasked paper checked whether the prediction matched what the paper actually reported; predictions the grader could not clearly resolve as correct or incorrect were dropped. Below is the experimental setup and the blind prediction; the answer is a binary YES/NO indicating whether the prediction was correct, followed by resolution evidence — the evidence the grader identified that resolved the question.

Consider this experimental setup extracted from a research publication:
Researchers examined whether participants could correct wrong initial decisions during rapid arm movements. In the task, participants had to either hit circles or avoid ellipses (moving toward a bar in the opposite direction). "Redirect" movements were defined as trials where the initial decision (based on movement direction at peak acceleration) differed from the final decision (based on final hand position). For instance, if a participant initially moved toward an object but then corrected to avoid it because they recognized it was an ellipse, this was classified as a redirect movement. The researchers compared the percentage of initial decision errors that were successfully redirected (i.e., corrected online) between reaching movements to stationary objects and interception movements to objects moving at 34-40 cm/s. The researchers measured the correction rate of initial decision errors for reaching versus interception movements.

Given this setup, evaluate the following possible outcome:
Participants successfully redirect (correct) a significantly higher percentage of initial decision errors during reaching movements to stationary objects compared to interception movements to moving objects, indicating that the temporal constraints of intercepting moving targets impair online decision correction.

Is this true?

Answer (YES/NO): YES